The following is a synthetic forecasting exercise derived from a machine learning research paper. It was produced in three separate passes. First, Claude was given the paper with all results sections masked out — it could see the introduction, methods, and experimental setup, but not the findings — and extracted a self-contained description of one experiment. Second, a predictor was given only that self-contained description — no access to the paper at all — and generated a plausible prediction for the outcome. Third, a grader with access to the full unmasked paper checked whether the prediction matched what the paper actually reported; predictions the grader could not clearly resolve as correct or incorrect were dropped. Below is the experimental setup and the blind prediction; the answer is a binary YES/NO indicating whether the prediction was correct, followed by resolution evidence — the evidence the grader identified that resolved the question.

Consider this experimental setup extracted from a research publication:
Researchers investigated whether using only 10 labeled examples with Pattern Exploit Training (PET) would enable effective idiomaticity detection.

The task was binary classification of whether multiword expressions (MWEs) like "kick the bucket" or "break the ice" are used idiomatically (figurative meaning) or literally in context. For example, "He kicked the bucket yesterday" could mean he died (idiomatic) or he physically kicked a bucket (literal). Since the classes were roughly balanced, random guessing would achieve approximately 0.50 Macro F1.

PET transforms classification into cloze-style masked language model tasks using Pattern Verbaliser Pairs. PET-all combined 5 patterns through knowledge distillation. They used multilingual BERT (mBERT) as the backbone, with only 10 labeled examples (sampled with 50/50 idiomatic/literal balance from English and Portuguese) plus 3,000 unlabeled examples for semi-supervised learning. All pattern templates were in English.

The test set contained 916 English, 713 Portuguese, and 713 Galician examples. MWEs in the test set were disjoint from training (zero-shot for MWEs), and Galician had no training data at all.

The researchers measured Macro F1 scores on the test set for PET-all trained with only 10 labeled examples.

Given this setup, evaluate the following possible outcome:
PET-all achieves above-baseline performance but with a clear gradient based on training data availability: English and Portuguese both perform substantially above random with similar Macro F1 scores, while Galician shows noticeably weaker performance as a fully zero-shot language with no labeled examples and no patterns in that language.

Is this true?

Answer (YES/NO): NO